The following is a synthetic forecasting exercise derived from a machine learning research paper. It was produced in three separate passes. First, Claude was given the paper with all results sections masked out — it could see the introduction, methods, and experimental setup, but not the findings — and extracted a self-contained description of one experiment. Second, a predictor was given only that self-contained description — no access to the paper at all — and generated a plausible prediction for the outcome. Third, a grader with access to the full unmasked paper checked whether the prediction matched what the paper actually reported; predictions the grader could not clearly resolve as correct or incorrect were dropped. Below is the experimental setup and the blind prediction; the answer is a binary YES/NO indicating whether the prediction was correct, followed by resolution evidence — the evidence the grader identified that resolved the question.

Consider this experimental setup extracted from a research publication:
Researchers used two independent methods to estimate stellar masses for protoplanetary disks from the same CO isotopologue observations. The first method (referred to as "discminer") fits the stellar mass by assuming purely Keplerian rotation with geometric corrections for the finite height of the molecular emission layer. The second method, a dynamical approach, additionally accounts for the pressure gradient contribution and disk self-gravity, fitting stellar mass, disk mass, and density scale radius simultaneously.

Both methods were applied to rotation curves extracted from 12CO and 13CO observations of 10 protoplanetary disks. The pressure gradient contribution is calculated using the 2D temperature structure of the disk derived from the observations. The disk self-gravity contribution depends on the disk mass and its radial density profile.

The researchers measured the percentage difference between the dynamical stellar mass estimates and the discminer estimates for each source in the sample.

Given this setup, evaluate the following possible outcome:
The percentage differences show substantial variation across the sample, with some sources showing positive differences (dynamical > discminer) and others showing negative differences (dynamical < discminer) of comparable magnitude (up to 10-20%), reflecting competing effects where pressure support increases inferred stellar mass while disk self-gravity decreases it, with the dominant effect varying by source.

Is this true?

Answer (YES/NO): NO